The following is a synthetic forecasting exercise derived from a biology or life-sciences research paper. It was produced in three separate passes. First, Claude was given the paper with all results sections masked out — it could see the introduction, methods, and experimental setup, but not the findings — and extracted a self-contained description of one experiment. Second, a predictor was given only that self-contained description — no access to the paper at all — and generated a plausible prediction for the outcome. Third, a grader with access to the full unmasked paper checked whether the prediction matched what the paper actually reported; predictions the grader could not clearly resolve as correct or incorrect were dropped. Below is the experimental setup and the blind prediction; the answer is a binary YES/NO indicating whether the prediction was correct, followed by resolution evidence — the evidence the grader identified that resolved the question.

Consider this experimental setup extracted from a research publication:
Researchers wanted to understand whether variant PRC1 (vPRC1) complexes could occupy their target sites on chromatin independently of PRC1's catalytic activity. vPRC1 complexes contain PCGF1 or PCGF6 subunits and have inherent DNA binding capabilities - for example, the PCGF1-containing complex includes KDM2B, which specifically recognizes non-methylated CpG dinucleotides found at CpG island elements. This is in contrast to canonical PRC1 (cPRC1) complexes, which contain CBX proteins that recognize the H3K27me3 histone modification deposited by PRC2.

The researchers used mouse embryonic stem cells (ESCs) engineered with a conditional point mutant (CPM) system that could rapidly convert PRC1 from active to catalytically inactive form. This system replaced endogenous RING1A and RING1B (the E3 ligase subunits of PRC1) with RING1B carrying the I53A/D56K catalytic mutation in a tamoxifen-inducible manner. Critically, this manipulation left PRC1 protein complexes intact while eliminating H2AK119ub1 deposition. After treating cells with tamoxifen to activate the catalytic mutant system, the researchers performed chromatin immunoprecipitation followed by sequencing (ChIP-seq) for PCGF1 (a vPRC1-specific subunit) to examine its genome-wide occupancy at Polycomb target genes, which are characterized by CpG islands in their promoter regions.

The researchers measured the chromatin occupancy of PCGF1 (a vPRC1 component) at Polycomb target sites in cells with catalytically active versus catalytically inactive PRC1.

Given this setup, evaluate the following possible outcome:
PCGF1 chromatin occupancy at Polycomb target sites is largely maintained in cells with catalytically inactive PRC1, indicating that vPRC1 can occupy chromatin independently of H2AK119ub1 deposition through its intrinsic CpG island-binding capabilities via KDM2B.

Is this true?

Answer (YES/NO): YES